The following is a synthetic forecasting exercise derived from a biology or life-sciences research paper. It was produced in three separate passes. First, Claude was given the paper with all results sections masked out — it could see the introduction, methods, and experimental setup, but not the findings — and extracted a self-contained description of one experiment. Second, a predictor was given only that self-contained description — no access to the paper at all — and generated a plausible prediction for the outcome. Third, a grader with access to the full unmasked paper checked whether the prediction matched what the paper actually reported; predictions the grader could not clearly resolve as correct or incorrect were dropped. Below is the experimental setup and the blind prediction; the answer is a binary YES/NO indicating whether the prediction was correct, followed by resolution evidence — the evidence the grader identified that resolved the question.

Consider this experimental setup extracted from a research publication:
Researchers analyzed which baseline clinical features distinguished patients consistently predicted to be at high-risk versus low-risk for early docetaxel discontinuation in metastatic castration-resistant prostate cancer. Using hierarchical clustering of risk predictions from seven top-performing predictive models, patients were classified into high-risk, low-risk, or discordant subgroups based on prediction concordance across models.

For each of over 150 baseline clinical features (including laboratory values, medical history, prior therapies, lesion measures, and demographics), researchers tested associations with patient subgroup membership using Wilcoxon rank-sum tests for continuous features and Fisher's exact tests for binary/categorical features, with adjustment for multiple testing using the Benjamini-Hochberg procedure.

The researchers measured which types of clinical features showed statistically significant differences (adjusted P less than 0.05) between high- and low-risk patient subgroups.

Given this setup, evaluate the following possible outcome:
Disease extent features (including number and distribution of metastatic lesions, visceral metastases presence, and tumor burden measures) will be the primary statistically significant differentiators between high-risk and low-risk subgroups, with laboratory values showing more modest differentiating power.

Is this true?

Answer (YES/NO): NO